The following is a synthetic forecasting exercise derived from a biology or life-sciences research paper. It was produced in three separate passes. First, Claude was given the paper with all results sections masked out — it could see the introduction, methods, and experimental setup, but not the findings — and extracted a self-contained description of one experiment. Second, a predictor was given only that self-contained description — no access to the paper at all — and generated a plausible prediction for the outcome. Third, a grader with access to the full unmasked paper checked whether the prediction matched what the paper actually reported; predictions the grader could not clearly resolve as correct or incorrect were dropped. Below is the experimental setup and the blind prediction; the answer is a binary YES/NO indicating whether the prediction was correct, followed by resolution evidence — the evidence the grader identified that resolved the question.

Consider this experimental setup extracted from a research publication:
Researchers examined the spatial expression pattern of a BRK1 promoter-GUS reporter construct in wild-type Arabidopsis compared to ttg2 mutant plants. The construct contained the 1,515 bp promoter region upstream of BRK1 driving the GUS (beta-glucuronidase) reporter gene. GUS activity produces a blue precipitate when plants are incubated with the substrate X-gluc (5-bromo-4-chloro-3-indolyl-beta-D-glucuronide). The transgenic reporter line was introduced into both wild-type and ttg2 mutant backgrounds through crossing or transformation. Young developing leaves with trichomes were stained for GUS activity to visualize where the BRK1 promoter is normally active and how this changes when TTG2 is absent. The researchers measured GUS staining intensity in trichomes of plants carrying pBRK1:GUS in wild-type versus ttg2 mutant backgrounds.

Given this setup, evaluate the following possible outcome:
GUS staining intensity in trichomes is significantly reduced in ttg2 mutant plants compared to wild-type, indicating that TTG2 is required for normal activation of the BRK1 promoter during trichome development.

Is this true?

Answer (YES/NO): YES